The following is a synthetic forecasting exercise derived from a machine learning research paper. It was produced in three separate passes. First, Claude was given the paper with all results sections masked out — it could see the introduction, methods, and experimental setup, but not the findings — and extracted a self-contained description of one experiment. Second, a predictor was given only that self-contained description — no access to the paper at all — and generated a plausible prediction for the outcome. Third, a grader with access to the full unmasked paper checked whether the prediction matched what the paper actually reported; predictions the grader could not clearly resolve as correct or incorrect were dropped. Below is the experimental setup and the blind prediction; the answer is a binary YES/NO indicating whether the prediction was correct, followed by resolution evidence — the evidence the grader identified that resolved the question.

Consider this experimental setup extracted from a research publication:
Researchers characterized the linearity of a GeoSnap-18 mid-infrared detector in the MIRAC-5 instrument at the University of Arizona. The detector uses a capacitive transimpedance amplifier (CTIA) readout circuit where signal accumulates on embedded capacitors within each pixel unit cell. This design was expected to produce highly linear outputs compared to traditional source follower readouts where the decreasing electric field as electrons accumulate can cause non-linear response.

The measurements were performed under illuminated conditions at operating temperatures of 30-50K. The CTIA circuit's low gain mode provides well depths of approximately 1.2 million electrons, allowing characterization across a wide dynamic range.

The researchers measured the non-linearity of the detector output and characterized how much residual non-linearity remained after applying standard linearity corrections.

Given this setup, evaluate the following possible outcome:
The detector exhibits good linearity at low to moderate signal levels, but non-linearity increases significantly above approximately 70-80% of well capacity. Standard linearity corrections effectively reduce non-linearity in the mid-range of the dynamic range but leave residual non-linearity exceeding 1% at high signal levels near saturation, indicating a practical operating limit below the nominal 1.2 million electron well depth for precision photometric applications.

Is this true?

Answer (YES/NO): NO